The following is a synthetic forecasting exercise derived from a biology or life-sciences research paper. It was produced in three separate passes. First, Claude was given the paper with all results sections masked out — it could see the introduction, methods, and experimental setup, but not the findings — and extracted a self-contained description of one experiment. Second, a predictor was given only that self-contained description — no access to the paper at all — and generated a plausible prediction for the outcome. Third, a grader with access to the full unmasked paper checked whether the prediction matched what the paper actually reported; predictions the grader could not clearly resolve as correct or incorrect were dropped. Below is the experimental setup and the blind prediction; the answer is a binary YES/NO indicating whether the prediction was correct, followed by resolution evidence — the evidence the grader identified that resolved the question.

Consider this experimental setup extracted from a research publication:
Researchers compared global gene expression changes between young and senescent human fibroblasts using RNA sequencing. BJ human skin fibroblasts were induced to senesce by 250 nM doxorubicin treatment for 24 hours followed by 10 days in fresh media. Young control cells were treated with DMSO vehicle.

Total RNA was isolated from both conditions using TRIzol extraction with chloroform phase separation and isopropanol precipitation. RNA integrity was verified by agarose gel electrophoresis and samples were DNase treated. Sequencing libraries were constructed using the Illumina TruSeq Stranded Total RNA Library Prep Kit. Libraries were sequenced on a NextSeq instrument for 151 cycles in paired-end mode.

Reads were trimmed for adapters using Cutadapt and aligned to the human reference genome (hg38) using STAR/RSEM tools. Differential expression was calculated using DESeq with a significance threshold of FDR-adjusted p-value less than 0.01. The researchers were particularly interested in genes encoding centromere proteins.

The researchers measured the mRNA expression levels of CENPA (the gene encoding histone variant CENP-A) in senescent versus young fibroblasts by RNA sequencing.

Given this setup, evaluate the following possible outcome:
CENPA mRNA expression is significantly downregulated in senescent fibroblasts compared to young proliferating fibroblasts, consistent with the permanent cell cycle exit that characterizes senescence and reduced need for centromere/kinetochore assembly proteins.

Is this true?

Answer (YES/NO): YES